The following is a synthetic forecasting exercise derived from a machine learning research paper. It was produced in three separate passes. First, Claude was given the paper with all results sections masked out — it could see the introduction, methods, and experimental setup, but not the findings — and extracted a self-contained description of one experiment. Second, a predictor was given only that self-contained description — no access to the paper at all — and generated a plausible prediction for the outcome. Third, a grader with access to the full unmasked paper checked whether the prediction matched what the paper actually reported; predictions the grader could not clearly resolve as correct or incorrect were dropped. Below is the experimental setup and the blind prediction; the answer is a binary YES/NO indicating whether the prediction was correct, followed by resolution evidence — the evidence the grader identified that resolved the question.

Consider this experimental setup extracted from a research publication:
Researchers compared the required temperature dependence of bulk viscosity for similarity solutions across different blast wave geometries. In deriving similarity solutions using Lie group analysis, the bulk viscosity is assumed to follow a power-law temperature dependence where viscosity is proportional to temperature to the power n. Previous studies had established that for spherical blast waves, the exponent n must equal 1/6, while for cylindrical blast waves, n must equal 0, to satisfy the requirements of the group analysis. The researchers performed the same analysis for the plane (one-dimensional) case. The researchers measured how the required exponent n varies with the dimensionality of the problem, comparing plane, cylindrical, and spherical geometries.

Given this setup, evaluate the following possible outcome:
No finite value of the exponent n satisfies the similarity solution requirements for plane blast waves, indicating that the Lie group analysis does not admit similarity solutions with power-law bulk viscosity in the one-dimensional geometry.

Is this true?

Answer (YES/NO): NO